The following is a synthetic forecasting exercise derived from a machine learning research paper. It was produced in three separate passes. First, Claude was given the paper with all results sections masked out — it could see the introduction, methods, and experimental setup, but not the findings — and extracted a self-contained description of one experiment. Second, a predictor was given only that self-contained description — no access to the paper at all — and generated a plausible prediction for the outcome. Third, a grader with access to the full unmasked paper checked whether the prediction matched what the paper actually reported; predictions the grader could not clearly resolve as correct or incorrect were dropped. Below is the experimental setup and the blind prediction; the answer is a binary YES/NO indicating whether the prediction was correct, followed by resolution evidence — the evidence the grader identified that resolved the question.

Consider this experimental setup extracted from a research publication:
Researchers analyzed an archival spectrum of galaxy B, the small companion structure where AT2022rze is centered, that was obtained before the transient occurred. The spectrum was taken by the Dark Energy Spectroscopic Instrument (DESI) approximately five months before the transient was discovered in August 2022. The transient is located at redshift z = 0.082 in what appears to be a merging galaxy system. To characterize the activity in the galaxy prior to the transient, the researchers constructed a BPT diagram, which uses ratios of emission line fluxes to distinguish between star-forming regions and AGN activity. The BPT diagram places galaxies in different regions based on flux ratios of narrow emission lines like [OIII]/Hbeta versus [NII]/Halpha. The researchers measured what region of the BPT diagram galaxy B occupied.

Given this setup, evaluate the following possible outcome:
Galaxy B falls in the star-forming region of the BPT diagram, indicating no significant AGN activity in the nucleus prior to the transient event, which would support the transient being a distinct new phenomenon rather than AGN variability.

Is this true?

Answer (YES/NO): NO